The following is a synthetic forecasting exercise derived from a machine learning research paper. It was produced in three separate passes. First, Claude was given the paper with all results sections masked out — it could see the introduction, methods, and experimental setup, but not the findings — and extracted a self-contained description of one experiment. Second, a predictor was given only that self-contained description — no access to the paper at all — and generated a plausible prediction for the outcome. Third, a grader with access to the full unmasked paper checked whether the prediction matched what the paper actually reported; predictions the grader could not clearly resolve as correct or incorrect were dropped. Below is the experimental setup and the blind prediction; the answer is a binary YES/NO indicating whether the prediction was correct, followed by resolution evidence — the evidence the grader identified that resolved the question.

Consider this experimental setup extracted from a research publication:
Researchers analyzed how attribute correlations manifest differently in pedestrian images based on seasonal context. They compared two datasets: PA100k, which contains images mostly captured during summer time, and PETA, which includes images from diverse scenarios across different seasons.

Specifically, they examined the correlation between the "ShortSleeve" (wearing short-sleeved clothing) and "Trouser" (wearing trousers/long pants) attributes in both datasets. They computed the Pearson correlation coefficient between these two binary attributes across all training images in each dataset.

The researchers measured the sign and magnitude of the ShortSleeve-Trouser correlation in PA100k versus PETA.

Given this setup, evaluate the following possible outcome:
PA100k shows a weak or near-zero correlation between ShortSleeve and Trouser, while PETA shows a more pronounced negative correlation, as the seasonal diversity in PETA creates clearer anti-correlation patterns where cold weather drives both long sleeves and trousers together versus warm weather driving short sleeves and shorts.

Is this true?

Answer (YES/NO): NO